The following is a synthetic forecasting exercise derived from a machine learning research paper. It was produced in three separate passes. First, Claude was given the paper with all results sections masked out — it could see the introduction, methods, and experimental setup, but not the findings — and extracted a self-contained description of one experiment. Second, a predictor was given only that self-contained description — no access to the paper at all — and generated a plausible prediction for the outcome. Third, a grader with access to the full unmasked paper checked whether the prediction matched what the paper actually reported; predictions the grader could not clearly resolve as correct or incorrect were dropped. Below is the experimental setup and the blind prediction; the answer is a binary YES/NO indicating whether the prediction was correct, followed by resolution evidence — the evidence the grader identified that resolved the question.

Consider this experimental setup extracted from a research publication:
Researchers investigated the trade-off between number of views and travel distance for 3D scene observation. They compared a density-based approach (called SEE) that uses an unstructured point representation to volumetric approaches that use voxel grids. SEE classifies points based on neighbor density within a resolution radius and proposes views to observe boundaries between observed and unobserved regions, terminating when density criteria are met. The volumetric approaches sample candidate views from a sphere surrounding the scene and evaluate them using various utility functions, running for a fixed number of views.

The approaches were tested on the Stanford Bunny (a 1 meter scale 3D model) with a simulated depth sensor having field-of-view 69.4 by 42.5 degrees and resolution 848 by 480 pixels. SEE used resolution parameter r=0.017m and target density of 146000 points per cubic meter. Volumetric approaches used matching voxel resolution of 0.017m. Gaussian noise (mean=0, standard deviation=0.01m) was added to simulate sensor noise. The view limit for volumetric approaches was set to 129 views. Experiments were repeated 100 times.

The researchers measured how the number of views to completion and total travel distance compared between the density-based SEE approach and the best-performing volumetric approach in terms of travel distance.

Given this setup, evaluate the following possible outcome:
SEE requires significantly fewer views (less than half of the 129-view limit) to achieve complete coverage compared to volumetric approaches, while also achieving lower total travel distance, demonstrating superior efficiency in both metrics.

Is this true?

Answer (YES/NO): NO